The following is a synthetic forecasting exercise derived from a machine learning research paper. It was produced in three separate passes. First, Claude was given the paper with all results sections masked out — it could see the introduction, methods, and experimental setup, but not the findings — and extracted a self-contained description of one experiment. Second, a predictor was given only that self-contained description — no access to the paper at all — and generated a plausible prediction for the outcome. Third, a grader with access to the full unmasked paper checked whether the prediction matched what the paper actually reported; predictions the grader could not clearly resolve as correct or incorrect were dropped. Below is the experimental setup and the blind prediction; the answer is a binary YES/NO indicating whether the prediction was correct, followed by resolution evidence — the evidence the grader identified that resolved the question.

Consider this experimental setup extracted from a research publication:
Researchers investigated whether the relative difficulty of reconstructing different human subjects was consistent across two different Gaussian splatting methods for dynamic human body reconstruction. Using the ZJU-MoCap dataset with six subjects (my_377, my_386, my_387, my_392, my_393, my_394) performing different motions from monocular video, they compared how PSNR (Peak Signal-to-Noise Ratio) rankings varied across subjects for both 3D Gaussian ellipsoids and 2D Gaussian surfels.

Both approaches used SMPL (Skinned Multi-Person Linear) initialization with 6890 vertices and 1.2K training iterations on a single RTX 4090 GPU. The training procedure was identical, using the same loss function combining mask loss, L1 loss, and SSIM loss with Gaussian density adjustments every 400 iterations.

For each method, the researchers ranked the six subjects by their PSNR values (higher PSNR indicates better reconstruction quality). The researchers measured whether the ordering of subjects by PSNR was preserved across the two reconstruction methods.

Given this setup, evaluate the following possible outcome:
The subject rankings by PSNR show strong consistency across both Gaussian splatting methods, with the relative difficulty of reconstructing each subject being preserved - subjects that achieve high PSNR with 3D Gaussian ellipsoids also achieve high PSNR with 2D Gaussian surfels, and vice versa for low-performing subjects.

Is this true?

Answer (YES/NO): YES